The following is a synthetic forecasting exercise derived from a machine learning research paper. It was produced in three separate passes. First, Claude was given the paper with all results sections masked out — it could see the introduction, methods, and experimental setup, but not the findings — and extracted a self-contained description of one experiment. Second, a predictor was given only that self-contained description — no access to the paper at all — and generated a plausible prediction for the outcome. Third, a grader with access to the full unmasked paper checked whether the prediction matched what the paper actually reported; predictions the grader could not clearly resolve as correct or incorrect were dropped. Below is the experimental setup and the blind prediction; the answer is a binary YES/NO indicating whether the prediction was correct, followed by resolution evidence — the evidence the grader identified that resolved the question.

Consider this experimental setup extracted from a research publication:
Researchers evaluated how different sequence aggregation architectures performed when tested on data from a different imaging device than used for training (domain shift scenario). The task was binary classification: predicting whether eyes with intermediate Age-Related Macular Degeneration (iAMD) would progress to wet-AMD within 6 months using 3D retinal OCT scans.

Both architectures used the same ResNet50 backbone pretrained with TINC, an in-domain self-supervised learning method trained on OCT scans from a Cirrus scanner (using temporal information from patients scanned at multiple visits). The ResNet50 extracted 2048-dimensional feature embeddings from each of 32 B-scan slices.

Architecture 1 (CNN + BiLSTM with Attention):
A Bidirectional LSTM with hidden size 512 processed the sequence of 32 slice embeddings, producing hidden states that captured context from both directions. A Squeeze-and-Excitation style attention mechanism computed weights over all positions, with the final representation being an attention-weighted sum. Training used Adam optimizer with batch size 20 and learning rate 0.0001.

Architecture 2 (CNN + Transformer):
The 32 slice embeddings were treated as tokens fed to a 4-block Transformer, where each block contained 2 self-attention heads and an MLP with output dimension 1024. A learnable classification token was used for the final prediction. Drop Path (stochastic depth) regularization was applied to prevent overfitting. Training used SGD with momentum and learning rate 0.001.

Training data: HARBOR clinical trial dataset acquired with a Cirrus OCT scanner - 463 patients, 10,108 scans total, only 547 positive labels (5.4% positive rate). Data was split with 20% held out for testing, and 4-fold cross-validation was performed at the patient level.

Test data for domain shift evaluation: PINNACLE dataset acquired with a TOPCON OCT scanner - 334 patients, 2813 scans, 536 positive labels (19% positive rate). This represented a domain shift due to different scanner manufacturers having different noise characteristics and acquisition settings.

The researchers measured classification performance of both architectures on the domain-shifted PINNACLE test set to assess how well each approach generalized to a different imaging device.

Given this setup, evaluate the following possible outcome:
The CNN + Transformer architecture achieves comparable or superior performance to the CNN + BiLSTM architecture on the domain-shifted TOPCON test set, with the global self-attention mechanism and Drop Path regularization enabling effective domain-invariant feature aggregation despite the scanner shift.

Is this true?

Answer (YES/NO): NO